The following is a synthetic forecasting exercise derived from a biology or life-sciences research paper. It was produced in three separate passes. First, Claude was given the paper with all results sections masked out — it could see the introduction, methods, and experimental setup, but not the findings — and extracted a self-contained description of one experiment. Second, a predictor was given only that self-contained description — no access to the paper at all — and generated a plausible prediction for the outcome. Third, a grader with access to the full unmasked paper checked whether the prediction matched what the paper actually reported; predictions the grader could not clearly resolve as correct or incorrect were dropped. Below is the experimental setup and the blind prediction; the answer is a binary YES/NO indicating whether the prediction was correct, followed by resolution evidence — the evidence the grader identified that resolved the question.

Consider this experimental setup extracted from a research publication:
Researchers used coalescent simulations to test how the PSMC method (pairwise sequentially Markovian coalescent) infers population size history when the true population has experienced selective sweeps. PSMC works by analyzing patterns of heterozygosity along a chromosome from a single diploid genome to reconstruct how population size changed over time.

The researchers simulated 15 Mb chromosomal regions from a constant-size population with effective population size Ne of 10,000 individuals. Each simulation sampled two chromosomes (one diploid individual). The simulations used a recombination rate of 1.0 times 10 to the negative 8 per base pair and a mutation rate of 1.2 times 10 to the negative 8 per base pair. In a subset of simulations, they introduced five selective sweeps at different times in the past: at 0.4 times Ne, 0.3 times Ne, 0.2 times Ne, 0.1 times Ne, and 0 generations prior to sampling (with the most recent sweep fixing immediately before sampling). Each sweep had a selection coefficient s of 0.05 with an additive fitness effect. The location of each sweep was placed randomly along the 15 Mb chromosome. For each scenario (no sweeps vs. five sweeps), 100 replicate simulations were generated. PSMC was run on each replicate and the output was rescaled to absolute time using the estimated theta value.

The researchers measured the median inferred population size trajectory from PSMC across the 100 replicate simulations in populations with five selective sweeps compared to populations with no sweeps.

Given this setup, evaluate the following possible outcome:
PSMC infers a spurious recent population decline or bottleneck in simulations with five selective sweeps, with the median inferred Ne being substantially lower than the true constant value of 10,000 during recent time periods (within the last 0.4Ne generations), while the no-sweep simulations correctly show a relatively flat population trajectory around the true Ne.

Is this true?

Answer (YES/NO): YES